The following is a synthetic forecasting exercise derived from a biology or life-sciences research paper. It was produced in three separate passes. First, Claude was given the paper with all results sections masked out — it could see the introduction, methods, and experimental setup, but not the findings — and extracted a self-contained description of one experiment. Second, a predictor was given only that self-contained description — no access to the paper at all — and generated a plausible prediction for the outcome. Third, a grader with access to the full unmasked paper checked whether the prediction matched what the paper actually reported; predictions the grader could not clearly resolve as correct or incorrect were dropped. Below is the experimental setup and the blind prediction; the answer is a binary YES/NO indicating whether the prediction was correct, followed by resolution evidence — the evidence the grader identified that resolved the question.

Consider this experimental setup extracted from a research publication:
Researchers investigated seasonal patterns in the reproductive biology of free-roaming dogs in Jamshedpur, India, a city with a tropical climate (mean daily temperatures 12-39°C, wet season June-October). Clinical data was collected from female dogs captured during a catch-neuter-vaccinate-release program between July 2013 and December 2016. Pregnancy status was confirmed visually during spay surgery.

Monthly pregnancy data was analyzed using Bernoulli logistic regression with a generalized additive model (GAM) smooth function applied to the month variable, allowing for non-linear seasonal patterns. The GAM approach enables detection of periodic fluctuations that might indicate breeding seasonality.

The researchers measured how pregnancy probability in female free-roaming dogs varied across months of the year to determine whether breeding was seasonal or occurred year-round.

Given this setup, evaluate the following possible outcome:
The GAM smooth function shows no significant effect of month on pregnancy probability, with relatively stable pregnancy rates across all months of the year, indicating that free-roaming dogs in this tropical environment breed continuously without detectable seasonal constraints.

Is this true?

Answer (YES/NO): NO